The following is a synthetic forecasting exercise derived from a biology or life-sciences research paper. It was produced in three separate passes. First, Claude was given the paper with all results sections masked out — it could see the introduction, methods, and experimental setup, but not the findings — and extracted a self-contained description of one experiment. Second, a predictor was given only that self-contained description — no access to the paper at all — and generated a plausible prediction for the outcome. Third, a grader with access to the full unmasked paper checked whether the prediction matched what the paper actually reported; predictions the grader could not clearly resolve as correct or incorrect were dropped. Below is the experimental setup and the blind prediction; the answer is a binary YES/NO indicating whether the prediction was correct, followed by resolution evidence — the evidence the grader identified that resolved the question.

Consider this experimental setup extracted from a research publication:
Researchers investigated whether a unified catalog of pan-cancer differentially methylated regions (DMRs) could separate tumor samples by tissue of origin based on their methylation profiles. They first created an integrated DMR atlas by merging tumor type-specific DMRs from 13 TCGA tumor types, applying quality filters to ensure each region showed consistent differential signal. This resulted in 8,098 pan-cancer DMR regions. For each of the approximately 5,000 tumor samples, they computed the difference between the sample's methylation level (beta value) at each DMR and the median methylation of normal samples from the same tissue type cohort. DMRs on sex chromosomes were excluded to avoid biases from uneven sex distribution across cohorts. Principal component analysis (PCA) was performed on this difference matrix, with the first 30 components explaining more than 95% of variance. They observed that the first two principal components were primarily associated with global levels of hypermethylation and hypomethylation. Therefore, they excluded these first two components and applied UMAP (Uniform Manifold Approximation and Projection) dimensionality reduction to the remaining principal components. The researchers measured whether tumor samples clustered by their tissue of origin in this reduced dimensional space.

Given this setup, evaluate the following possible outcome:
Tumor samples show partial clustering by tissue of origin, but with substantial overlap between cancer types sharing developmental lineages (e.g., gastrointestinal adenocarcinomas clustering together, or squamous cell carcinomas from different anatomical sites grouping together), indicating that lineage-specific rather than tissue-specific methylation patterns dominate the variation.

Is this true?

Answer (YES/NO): YES